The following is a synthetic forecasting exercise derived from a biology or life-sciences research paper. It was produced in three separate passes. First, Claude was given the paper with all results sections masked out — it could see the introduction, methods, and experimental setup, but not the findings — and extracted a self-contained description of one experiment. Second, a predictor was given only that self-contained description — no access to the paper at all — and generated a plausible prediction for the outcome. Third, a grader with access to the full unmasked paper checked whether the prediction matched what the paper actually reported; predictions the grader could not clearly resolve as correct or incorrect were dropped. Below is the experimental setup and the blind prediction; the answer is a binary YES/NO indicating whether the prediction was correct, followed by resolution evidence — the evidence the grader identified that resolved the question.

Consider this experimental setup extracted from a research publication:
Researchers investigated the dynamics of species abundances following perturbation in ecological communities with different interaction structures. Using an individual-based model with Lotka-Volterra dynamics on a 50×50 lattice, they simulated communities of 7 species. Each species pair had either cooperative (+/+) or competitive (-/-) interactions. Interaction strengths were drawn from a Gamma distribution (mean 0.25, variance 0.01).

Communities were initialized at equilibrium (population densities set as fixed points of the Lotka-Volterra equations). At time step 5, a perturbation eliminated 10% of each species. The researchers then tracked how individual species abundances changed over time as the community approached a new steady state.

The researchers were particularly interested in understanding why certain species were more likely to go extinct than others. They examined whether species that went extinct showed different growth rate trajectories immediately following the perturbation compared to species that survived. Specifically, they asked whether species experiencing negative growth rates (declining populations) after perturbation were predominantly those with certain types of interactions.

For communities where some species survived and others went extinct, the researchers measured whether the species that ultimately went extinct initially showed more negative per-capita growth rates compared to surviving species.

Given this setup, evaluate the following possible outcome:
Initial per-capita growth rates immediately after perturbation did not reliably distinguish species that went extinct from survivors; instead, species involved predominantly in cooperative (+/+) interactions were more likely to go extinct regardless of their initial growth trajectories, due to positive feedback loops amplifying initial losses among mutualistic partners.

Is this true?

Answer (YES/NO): NO